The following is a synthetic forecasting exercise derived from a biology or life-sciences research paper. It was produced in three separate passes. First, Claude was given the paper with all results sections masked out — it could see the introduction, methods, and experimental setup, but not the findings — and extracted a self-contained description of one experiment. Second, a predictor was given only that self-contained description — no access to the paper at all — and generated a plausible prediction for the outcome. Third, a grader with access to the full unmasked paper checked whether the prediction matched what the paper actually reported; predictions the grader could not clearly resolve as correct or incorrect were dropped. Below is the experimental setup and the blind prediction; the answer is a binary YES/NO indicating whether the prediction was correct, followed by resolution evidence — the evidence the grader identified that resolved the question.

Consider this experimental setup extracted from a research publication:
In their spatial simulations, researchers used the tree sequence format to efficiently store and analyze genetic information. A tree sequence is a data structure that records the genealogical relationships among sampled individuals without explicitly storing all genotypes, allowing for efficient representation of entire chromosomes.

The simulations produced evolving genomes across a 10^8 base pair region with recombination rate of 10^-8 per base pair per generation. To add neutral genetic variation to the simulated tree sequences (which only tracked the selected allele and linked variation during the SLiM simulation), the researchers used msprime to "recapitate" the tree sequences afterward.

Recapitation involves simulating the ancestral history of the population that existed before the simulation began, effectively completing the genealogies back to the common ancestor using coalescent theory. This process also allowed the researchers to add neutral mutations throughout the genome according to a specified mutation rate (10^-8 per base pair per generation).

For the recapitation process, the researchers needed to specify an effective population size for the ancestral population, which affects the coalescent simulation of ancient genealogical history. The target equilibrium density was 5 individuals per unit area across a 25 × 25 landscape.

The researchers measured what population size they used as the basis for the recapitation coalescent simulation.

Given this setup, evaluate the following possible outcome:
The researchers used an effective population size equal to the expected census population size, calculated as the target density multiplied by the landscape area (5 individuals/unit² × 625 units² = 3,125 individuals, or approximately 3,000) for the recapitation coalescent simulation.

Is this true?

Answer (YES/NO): NO